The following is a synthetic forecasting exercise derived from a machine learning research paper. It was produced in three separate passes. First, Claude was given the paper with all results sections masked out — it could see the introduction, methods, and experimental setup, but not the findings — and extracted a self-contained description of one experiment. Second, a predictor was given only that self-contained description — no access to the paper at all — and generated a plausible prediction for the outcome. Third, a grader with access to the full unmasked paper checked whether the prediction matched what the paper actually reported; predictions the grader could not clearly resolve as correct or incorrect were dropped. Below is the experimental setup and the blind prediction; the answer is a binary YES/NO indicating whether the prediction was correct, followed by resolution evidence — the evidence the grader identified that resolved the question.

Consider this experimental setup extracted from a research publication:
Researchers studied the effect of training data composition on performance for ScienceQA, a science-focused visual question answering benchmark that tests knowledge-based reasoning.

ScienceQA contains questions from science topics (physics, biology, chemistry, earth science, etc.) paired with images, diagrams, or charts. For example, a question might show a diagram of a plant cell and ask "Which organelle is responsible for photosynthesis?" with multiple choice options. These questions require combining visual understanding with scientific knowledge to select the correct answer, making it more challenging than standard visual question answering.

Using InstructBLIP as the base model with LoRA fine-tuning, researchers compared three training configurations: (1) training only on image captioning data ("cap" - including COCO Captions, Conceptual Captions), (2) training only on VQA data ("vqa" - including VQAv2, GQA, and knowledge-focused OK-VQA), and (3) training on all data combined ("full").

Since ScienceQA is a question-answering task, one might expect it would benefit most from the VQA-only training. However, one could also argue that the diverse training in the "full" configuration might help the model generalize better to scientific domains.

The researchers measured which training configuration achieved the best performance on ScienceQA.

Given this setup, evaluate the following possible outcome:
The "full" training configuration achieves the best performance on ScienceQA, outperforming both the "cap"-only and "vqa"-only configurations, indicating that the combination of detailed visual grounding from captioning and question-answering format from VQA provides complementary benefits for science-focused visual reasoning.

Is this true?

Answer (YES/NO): NO